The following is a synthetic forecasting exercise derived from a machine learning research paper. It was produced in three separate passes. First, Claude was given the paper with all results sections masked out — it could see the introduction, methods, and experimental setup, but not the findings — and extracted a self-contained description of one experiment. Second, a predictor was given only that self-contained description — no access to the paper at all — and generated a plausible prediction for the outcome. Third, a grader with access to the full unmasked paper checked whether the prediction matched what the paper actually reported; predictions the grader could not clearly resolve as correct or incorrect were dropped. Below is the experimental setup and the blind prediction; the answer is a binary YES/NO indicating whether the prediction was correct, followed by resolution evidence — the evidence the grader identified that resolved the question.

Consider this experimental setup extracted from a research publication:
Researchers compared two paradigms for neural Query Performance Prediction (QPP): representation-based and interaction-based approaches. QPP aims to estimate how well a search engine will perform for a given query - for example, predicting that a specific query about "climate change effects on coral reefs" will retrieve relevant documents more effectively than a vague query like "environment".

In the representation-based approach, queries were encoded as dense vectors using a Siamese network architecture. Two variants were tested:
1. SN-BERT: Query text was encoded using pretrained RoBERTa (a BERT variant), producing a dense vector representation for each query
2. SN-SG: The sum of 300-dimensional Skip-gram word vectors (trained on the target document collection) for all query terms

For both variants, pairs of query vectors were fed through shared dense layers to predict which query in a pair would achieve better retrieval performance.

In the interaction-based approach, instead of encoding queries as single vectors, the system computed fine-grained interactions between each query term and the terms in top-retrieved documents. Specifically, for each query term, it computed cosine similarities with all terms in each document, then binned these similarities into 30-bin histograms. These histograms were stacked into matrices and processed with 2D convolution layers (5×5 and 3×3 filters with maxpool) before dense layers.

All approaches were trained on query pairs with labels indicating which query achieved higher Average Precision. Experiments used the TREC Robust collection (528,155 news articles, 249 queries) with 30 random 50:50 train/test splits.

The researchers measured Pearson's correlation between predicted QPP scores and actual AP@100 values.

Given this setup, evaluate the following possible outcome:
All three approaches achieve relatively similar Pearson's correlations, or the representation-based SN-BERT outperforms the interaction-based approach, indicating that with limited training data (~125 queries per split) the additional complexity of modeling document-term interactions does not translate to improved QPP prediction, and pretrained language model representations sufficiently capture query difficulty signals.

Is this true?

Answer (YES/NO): NO